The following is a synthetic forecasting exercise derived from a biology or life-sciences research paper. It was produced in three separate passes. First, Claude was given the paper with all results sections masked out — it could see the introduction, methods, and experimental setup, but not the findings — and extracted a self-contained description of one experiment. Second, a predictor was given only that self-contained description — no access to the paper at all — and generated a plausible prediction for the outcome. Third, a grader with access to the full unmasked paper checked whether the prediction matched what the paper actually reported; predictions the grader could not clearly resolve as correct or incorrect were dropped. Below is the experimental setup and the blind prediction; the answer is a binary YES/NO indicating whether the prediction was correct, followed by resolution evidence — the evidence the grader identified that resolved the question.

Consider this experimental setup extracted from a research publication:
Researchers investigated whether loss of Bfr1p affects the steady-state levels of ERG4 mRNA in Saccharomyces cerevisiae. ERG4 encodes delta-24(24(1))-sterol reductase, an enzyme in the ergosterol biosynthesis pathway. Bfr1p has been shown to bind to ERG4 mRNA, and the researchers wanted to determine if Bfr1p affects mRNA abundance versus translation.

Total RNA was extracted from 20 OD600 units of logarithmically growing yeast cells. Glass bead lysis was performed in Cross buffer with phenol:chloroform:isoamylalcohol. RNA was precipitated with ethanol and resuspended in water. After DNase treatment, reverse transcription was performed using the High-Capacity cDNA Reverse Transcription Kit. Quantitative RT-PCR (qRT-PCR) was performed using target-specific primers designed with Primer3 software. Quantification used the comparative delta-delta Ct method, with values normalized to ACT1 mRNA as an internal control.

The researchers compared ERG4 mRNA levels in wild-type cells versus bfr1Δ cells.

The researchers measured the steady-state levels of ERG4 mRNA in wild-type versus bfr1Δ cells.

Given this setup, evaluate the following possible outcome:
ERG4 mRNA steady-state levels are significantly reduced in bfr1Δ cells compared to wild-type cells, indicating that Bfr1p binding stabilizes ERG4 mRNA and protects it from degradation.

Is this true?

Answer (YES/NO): NO